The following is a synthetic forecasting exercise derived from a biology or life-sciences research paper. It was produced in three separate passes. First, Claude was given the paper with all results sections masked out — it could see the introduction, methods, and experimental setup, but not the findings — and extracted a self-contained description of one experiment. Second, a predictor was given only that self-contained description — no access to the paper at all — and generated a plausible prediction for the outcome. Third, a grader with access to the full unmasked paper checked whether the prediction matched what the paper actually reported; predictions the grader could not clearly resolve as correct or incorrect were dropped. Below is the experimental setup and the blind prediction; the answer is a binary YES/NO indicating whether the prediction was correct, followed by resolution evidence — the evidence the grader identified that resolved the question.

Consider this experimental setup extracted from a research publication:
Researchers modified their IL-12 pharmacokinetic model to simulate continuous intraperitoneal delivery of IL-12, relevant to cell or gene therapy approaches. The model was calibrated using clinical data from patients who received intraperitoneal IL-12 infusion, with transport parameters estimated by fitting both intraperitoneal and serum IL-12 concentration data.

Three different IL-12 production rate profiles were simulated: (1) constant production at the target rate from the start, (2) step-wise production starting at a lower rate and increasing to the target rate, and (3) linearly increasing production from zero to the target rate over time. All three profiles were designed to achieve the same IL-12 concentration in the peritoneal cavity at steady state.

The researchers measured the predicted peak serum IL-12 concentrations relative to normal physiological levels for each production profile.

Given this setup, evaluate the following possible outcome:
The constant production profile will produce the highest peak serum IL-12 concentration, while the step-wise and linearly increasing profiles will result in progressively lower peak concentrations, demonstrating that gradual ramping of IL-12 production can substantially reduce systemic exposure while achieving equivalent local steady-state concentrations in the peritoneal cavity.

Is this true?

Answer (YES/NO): YES